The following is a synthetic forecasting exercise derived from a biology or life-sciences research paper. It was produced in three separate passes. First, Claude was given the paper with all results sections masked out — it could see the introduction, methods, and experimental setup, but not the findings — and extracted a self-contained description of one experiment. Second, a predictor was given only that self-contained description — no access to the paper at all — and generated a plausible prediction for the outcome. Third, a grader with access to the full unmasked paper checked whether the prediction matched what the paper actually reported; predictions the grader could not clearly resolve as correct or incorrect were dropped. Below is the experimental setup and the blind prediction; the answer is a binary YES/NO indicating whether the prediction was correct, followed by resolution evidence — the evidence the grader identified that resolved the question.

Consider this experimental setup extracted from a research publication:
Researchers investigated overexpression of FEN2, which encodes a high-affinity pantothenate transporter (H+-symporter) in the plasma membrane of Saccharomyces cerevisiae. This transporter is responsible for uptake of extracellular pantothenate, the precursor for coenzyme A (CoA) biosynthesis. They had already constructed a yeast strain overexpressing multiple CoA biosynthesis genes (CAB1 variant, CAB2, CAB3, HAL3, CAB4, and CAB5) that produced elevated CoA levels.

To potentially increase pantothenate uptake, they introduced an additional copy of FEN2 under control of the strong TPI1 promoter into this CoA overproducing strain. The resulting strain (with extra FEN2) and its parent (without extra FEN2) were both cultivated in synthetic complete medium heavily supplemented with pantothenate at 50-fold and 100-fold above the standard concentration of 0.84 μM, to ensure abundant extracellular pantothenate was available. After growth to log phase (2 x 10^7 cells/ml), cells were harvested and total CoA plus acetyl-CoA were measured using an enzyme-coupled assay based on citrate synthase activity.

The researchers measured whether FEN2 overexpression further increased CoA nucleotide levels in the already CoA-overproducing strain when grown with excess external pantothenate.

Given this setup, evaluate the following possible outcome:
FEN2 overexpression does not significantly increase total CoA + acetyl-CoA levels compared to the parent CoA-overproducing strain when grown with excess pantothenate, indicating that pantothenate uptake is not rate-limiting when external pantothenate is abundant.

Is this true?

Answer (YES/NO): NO